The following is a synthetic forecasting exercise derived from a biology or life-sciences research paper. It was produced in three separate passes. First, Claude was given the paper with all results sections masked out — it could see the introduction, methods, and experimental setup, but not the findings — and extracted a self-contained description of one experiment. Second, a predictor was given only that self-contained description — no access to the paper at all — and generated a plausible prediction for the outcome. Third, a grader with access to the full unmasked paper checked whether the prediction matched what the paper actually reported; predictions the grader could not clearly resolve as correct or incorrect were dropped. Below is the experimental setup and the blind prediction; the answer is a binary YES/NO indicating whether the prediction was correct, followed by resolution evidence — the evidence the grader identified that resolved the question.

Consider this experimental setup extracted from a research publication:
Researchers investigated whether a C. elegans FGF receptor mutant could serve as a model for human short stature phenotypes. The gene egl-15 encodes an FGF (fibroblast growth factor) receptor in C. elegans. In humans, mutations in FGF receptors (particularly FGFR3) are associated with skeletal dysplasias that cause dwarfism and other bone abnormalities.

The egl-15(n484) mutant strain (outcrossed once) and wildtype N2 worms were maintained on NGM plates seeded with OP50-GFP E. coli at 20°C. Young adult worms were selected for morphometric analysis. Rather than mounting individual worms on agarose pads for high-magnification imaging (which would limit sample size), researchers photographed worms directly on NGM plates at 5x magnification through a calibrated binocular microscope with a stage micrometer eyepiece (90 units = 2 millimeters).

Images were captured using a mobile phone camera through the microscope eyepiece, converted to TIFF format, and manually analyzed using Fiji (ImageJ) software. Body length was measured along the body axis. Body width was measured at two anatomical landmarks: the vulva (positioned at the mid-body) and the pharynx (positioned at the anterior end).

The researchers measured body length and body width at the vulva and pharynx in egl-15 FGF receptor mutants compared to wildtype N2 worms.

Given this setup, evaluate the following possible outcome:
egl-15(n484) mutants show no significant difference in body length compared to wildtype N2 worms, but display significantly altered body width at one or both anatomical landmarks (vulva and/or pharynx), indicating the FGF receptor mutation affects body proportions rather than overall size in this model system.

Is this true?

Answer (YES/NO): YES